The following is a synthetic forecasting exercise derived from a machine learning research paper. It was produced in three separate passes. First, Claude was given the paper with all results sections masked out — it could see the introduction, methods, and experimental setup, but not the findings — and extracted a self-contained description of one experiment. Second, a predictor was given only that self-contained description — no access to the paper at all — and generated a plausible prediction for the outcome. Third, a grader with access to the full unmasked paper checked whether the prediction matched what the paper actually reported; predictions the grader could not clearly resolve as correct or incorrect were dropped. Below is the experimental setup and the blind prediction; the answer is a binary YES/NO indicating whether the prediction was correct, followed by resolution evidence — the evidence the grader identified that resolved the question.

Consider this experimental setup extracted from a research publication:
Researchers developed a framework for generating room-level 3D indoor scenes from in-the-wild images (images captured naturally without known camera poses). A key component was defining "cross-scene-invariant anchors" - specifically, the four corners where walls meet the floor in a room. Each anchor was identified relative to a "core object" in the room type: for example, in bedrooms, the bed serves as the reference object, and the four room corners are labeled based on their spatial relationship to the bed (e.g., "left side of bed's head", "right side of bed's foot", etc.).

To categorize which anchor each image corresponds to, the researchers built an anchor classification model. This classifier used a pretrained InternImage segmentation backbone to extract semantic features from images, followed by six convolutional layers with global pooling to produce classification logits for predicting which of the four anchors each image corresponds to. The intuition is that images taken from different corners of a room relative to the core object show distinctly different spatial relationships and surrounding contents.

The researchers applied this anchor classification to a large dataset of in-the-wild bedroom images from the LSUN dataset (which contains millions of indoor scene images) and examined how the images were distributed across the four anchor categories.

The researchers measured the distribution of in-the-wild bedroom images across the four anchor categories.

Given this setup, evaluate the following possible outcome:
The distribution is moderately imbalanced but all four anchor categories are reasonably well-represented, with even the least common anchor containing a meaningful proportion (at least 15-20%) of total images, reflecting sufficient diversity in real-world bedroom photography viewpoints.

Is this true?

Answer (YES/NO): NO